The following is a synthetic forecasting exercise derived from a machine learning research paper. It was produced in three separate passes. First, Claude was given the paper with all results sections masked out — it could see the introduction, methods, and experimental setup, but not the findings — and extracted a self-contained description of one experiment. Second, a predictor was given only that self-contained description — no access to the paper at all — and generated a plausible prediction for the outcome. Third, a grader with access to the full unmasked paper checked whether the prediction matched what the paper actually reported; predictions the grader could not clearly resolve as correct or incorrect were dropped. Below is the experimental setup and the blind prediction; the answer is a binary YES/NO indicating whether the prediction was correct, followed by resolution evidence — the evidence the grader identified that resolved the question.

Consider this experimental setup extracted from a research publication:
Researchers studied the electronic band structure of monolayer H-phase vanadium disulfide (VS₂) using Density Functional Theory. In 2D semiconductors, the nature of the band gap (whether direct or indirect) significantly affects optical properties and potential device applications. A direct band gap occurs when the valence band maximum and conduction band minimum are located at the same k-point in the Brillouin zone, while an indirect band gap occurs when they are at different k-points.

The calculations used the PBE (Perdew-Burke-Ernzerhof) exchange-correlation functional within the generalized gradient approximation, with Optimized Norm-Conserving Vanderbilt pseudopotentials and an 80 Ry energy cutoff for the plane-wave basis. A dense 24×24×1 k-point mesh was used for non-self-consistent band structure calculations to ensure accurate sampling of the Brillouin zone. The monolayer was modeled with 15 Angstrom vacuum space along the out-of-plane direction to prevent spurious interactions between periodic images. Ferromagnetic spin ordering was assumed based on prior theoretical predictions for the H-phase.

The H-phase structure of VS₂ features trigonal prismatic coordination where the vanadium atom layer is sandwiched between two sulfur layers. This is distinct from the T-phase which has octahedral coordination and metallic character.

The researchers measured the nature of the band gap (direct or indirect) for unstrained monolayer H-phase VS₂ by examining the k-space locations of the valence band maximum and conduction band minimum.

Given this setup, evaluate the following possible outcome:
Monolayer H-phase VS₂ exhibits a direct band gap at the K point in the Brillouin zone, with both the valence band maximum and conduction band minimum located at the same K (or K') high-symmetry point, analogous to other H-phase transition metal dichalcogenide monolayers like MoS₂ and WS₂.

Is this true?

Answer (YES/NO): NO